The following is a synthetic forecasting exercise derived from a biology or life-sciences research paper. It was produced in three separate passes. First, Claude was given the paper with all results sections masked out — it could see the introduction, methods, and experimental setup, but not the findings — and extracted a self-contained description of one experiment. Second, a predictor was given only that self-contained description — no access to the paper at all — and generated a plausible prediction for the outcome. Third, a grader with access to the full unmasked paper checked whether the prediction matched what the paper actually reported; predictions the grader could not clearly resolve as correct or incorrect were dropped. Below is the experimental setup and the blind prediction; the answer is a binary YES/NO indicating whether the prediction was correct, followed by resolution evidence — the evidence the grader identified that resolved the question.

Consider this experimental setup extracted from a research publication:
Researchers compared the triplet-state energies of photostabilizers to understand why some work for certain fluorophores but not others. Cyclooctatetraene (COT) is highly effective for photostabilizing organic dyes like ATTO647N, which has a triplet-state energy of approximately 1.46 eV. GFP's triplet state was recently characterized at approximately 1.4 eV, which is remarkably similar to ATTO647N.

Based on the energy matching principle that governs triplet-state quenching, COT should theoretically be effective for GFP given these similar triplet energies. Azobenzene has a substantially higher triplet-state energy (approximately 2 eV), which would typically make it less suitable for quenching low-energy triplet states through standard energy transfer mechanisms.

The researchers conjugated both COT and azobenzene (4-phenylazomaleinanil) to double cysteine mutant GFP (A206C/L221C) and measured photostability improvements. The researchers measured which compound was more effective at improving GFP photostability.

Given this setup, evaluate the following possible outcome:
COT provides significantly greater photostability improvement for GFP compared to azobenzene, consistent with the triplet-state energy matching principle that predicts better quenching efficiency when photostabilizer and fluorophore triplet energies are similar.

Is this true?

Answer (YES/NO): NO